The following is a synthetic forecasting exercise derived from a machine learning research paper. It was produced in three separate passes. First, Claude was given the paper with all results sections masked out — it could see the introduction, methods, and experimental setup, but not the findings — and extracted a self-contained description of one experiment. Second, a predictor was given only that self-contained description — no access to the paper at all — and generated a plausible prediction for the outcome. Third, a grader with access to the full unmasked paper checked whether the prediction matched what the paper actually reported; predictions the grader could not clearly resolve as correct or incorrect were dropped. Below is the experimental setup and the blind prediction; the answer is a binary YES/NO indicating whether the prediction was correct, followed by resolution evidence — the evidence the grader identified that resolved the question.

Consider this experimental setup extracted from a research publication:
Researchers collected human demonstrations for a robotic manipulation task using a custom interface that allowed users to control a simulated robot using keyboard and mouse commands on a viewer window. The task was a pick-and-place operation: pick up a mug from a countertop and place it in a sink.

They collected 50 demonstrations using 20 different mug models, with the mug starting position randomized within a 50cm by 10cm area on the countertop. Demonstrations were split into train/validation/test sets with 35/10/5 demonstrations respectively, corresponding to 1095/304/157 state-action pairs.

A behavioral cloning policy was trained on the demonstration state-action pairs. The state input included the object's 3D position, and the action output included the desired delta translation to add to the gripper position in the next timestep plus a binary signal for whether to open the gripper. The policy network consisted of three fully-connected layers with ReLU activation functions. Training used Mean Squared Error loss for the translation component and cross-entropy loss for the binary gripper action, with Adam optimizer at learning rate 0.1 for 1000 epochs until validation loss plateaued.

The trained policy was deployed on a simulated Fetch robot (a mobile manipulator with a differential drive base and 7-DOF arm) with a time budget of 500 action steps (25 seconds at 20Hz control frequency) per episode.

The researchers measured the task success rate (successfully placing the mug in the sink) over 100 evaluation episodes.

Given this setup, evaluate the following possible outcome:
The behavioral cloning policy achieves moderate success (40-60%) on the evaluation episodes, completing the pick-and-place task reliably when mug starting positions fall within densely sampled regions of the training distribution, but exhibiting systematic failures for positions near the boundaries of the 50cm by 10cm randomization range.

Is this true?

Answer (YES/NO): NO